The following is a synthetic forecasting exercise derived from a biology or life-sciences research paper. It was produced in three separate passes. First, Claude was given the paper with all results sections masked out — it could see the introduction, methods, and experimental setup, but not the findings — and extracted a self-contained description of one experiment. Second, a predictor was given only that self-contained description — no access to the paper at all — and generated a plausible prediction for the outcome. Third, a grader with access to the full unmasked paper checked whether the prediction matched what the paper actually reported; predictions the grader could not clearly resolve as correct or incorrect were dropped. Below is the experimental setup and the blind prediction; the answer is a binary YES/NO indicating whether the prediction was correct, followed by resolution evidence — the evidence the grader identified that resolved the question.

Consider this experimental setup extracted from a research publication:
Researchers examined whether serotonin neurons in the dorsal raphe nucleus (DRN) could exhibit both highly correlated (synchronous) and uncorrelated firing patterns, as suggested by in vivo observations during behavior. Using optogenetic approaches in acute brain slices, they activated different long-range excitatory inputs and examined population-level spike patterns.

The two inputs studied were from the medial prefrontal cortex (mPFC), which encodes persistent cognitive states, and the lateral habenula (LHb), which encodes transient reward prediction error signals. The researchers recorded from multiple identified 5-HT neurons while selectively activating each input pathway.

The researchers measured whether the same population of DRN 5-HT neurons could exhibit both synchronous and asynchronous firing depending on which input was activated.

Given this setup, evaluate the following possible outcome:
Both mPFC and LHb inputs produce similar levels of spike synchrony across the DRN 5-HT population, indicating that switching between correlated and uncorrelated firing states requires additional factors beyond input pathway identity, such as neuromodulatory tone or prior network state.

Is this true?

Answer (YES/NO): NO